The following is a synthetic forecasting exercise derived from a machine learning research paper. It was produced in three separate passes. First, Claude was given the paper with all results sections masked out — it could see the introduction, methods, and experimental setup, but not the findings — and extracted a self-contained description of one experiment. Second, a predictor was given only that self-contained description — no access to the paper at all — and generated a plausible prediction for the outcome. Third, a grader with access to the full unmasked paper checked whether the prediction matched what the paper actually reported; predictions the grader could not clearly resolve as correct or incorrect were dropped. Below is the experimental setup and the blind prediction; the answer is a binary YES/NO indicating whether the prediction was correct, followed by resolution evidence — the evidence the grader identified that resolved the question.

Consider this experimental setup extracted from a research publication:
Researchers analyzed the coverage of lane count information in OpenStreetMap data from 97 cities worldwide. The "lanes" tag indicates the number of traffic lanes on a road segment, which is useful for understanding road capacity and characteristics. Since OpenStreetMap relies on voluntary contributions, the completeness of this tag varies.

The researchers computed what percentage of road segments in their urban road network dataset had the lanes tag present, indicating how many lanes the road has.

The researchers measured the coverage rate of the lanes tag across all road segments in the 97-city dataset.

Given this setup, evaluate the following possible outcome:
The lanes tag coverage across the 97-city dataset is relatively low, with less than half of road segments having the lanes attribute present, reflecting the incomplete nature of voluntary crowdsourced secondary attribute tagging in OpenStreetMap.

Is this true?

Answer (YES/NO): YES